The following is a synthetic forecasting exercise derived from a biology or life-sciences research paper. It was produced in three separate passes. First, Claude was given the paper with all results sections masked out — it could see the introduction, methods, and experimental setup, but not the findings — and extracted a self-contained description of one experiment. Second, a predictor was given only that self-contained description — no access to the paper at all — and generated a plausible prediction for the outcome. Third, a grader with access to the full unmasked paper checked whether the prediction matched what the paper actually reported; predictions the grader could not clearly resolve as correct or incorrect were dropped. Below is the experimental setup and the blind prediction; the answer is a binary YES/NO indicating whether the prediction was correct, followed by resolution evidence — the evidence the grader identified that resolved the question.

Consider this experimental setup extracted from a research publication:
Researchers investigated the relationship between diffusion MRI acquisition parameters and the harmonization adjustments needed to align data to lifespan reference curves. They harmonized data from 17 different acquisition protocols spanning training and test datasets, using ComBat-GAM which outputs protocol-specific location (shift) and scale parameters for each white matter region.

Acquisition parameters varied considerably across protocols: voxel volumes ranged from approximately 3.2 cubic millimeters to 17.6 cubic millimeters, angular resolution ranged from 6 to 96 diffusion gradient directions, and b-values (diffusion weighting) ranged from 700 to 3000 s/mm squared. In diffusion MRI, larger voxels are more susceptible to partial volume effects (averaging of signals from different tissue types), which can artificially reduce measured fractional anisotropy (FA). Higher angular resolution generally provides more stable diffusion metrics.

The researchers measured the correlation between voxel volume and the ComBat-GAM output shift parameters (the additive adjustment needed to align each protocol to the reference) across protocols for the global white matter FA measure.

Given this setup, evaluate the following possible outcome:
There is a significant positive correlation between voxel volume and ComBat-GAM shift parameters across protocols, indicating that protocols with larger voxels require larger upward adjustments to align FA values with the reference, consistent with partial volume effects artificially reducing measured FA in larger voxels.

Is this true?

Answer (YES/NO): NO